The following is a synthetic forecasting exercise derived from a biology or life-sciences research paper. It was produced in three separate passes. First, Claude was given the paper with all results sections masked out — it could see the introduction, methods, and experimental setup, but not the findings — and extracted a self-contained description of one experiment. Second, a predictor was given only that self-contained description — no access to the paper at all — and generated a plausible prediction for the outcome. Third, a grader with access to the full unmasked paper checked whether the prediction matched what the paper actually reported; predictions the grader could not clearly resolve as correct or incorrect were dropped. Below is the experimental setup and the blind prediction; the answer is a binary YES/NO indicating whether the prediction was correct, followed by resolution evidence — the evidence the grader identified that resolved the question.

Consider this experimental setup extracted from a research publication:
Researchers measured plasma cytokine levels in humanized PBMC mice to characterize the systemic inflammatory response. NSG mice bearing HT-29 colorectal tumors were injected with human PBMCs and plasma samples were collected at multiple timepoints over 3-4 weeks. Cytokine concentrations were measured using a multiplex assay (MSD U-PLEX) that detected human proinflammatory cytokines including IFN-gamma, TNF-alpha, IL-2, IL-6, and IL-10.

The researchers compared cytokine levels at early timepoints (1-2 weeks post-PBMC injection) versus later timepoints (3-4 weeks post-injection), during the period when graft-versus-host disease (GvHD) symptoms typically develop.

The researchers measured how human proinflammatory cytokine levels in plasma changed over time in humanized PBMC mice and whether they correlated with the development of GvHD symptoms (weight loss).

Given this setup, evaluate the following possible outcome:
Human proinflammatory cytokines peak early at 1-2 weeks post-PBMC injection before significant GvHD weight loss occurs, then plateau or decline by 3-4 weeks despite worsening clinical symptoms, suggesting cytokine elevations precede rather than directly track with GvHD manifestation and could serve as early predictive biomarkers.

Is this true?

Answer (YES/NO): NO